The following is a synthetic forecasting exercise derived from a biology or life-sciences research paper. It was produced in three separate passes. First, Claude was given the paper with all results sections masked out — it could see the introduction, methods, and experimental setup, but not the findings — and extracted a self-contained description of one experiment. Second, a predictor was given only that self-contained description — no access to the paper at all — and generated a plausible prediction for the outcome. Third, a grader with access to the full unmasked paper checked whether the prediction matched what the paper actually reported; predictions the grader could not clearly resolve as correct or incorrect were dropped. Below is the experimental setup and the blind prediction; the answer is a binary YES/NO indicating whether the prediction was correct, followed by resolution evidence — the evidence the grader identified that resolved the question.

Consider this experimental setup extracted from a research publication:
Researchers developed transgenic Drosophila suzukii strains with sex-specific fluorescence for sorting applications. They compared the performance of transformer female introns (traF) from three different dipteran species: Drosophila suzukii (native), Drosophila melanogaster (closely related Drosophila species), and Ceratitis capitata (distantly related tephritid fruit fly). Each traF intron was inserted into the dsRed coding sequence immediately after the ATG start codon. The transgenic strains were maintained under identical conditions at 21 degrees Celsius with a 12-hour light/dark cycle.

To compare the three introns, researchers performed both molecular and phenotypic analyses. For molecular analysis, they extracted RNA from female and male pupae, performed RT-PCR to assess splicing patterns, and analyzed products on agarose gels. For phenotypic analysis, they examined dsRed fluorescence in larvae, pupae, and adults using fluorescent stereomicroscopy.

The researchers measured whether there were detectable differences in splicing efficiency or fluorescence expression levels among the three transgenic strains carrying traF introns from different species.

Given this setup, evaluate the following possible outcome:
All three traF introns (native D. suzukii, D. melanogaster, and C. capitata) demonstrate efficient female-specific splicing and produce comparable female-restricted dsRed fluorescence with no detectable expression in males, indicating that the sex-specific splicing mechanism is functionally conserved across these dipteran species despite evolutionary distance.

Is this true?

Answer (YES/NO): NO